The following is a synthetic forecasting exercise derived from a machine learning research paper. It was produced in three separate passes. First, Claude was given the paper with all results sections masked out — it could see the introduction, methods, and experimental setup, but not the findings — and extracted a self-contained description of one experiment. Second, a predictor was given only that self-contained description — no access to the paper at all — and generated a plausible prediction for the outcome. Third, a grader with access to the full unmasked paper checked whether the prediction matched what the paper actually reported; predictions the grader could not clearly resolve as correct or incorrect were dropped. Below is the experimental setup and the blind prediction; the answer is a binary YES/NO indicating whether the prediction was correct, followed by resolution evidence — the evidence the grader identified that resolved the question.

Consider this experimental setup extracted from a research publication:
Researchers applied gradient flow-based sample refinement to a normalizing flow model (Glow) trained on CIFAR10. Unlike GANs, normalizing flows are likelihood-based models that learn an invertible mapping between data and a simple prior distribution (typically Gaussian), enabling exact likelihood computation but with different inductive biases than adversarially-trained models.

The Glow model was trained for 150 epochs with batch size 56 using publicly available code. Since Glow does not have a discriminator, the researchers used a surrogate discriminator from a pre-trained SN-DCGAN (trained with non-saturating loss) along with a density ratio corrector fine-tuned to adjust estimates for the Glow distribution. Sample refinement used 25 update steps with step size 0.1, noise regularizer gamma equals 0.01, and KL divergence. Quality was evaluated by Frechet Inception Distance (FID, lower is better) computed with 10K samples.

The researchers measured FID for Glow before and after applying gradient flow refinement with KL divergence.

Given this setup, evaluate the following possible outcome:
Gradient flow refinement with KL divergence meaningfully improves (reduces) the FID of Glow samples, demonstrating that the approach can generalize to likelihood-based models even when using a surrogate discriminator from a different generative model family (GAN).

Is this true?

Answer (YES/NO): YES